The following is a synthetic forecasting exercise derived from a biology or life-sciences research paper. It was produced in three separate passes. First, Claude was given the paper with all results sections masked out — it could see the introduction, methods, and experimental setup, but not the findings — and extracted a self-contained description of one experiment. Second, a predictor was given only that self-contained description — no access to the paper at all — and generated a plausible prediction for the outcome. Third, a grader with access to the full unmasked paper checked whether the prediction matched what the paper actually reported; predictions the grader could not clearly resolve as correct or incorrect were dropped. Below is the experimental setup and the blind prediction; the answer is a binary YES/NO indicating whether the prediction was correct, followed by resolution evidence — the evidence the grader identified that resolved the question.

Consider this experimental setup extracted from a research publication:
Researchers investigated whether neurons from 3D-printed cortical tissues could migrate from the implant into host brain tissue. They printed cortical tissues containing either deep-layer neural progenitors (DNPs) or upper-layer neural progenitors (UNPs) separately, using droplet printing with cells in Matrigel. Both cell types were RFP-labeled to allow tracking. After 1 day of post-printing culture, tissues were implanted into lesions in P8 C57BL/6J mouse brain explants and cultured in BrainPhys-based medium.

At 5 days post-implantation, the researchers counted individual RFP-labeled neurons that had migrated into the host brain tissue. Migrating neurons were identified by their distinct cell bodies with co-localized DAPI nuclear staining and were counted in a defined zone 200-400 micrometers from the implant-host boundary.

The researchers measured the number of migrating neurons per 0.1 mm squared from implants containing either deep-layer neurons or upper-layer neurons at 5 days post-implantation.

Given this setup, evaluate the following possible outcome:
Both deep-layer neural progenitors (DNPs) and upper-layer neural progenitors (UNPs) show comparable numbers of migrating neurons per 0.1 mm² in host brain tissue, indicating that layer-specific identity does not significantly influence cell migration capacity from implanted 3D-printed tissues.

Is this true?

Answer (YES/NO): YES